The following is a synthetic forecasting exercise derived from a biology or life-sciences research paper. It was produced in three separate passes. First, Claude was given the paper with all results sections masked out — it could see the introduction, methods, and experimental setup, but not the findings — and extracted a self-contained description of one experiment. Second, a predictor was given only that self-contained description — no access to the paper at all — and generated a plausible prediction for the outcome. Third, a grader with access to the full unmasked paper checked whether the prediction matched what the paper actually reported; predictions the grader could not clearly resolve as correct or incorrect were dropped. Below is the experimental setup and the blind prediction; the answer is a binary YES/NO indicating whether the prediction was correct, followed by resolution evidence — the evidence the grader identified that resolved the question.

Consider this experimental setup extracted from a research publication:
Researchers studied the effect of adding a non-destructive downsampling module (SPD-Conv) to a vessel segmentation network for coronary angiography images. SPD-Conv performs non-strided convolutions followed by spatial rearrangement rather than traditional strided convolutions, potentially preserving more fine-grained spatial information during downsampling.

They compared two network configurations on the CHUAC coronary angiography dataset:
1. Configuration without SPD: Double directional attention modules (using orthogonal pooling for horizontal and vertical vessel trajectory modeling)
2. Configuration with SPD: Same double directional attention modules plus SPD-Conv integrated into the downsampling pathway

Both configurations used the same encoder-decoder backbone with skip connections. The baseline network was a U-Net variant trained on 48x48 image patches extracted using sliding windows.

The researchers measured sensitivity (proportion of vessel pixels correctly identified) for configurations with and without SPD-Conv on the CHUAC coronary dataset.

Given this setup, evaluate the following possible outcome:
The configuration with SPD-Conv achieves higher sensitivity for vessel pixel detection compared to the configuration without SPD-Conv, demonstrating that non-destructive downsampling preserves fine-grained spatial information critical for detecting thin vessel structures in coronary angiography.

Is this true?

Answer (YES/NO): YES